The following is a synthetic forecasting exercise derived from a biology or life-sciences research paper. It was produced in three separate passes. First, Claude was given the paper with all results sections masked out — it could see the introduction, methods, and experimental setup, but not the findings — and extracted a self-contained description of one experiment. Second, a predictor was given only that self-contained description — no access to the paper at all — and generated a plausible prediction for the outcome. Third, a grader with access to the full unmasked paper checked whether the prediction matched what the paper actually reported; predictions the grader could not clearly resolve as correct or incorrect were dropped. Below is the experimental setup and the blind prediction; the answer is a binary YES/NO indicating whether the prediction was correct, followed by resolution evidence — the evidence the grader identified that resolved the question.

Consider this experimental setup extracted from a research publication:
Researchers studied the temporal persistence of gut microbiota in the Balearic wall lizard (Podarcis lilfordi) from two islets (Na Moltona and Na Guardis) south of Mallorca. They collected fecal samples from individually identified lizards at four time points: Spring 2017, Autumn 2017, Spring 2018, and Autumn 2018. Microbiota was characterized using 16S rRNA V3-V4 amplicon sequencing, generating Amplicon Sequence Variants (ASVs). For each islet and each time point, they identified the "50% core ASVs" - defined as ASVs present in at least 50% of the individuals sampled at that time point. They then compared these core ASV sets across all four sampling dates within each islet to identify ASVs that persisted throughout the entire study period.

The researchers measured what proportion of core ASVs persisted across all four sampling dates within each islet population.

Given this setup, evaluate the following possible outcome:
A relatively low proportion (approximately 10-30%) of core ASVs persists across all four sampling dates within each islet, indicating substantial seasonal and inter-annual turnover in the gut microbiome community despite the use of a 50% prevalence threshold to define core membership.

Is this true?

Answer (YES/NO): NO